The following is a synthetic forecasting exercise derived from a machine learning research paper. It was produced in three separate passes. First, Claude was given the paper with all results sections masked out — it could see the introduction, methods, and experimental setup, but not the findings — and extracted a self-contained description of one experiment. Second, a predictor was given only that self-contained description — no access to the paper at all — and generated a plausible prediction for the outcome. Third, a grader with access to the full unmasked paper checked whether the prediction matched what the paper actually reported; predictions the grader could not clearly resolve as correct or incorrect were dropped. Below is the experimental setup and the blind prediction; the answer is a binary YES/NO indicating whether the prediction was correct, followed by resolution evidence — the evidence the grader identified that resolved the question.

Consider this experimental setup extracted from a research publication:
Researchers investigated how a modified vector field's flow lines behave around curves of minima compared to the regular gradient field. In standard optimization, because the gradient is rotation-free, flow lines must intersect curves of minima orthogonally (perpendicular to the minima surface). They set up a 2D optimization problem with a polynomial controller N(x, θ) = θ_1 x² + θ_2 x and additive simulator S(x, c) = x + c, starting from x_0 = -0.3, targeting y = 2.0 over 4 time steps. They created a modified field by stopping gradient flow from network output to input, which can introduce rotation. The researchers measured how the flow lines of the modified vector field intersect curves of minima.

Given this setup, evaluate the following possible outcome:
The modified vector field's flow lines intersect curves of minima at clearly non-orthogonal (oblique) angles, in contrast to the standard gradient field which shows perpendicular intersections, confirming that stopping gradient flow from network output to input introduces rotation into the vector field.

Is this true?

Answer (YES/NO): YES